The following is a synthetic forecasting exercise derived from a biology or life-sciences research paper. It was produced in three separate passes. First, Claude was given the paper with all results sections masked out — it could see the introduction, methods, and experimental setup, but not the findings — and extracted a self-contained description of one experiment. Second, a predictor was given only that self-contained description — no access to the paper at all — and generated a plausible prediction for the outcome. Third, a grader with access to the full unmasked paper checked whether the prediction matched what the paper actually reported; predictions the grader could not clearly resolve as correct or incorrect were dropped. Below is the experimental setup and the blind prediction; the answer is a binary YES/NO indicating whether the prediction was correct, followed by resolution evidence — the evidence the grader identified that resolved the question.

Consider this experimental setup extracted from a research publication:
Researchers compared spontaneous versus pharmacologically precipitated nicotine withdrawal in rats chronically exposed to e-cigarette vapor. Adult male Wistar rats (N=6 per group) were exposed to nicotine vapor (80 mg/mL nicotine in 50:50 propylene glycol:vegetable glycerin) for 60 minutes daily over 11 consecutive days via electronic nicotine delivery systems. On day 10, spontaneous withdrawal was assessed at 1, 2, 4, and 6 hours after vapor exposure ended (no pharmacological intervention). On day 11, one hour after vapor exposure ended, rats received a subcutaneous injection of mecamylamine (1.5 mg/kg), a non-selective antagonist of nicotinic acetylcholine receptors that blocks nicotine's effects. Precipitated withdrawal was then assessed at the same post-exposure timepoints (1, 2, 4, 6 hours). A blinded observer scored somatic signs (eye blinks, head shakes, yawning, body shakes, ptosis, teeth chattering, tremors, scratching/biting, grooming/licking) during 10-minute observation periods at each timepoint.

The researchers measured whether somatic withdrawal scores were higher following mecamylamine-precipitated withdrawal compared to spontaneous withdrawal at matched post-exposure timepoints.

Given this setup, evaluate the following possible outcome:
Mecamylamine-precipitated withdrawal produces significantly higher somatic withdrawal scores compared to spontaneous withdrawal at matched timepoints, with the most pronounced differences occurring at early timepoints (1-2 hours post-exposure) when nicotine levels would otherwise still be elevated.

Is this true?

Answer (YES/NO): NO